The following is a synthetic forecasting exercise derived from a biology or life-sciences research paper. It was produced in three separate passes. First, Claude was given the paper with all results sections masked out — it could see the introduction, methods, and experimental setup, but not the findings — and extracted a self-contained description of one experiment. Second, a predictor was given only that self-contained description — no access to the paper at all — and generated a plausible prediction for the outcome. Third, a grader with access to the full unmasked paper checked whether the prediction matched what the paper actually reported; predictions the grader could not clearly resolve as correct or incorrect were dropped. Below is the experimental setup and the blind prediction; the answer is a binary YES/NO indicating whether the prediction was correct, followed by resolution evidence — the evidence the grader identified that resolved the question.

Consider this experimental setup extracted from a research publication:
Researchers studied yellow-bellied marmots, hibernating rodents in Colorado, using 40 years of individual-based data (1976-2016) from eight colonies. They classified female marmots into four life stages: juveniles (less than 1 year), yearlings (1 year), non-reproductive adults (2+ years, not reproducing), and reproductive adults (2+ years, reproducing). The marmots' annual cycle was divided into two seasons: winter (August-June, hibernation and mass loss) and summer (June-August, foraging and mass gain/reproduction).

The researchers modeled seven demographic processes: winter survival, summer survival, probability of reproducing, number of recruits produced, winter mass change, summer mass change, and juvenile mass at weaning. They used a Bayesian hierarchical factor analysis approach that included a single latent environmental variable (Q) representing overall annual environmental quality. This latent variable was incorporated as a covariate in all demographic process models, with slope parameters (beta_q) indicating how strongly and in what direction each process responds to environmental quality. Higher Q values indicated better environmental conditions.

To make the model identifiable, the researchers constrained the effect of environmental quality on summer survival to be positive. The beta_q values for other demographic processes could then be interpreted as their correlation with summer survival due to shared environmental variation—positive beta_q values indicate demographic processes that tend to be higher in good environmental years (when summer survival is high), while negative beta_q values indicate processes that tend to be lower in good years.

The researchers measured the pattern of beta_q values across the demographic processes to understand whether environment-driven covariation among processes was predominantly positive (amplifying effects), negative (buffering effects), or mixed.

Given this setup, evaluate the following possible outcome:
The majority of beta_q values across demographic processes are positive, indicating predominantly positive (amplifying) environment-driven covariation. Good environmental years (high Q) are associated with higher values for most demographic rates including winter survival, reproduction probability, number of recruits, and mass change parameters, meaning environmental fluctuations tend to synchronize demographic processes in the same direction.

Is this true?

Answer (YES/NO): NO